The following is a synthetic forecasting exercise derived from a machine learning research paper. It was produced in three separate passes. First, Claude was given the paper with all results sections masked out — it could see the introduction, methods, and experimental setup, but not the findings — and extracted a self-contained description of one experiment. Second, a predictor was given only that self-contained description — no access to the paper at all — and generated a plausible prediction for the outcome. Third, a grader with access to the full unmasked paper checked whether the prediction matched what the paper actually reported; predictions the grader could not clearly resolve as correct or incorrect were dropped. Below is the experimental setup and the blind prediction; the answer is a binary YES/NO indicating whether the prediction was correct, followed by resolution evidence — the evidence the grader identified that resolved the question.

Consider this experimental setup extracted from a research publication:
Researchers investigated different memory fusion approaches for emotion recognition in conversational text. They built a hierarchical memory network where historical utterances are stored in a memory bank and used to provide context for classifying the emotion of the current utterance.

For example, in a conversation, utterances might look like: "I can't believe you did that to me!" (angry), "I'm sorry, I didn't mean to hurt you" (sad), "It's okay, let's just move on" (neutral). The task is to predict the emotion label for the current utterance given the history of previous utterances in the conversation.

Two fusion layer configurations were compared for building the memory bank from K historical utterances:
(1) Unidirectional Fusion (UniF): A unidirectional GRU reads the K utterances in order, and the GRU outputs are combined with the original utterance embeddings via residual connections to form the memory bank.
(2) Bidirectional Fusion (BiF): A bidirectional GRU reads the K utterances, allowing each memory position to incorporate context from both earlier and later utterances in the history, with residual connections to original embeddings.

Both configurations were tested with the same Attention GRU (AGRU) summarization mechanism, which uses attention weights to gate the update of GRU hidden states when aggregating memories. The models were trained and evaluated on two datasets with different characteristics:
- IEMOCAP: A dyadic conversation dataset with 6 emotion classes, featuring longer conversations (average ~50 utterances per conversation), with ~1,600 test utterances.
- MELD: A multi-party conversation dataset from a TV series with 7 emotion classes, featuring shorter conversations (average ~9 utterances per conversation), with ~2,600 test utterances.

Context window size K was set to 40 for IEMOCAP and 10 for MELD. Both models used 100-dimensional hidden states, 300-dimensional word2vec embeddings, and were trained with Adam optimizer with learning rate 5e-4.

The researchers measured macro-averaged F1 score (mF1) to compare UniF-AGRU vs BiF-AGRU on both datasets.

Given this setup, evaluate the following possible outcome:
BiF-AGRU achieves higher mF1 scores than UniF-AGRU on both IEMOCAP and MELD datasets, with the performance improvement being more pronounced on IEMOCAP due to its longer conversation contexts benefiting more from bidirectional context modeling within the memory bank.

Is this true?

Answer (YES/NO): YES